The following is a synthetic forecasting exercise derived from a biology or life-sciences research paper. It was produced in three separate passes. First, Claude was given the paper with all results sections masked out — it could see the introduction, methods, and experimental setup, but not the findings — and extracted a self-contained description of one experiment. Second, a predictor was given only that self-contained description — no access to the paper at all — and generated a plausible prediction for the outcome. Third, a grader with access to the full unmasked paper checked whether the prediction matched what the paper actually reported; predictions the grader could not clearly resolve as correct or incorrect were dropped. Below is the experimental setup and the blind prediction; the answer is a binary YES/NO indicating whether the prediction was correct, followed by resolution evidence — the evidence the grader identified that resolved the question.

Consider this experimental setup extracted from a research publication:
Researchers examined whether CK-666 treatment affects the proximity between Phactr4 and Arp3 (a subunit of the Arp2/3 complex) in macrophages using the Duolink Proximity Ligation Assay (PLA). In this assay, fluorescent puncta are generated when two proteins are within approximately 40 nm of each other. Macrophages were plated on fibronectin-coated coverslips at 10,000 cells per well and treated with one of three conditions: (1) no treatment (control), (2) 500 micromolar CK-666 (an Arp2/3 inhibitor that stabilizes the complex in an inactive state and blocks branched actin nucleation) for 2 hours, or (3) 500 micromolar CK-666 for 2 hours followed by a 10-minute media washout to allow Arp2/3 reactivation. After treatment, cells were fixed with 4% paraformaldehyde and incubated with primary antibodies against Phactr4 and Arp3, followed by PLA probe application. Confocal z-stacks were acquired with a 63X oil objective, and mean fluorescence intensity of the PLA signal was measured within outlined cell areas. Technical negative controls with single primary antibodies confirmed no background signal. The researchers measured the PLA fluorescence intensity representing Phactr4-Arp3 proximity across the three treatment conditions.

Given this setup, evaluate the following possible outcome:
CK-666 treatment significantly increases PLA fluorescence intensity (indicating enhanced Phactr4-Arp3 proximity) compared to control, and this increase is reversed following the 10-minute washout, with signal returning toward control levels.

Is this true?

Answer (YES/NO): NO